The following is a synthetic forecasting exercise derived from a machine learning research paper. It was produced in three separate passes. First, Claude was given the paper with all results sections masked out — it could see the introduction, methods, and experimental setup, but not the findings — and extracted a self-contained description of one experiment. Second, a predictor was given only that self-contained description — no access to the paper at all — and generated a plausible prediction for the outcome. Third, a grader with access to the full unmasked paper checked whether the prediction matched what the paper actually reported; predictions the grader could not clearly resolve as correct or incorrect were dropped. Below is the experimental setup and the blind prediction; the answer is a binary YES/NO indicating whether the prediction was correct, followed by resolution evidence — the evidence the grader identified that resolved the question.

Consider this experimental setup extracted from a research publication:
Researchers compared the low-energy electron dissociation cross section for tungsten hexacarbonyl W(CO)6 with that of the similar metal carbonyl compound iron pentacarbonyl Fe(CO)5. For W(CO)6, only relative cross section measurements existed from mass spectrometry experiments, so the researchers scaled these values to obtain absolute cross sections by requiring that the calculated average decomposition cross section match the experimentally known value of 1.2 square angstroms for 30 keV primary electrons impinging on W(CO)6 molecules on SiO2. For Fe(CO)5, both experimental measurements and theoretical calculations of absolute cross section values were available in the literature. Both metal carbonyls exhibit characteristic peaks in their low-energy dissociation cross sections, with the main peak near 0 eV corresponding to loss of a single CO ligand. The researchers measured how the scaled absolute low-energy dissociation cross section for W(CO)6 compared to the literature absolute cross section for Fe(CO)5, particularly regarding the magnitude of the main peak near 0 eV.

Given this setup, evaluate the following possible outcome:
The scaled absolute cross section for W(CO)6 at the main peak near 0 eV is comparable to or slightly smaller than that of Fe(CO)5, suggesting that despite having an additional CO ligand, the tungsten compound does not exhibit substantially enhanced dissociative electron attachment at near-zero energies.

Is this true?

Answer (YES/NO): YES